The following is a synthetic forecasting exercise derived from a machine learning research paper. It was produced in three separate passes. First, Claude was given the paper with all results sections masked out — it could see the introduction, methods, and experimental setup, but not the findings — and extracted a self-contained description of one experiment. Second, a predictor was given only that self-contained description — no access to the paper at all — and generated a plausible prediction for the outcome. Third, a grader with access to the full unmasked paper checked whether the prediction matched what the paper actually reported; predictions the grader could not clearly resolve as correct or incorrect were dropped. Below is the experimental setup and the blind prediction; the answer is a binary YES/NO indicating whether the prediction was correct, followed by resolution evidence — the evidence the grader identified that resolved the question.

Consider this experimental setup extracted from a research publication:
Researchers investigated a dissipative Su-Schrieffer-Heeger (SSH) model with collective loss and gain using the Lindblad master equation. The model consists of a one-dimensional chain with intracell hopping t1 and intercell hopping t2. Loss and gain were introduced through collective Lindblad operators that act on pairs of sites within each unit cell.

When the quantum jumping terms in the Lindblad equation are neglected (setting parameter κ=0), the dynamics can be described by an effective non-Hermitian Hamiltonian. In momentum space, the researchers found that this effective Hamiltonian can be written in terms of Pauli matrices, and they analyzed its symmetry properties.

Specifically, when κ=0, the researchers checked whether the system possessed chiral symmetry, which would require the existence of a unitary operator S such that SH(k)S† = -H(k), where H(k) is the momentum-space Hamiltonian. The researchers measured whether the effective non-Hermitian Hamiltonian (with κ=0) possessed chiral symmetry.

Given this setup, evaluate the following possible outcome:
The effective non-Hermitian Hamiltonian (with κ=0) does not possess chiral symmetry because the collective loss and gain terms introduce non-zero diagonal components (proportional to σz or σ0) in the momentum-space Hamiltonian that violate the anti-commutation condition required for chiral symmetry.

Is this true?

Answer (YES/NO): NO